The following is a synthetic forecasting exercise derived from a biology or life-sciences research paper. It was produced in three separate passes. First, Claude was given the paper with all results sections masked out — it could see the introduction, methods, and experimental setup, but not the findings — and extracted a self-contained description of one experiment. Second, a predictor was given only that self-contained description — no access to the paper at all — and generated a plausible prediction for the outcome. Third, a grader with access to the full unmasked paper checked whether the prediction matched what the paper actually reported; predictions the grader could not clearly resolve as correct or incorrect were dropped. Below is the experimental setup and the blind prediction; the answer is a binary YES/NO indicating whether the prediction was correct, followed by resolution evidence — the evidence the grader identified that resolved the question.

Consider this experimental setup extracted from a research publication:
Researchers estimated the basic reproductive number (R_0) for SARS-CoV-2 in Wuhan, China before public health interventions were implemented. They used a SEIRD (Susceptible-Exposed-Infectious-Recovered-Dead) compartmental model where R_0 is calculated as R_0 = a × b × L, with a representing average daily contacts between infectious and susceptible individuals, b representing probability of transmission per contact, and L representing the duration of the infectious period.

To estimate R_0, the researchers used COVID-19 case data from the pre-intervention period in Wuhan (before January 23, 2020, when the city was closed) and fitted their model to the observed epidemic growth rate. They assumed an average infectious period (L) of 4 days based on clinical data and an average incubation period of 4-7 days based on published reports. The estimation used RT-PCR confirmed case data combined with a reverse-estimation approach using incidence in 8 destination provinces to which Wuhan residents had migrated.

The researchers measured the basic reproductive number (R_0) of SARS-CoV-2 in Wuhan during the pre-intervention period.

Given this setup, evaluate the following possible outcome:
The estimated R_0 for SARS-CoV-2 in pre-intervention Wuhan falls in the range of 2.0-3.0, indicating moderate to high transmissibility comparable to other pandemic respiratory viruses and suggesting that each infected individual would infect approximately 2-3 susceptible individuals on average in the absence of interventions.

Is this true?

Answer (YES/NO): NO